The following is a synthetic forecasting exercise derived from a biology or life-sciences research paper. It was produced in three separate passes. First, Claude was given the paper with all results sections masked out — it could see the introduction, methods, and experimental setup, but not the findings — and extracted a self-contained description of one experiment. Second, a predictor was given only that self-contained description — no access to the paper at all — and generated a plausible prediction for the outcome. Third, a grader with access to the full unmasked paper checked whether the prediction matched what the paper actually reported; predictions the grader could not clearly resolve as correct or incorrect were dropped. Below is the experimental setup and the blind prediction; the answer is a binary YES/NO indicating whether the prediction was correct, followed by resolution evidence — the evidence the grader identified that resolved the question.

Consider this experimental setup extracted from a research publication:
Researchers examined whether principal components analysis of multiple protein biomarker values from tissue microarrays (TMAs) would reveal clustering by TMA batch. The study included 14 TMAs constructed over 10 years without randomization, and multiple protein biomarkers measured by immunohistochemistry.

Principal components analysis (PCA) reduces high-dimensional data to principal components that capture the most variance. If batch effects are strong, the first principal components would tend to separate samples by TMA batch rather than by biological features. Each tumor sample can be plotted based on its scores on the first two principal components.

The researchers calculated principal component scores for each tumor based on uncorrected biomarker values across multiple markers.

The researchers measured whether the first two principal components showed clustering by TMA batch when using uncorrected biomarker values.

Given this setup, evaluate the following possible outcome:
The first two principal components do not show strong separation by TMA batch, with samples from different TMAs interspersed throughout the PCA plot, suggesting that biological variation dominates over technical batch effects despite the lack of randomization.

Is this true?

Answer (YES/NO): NO